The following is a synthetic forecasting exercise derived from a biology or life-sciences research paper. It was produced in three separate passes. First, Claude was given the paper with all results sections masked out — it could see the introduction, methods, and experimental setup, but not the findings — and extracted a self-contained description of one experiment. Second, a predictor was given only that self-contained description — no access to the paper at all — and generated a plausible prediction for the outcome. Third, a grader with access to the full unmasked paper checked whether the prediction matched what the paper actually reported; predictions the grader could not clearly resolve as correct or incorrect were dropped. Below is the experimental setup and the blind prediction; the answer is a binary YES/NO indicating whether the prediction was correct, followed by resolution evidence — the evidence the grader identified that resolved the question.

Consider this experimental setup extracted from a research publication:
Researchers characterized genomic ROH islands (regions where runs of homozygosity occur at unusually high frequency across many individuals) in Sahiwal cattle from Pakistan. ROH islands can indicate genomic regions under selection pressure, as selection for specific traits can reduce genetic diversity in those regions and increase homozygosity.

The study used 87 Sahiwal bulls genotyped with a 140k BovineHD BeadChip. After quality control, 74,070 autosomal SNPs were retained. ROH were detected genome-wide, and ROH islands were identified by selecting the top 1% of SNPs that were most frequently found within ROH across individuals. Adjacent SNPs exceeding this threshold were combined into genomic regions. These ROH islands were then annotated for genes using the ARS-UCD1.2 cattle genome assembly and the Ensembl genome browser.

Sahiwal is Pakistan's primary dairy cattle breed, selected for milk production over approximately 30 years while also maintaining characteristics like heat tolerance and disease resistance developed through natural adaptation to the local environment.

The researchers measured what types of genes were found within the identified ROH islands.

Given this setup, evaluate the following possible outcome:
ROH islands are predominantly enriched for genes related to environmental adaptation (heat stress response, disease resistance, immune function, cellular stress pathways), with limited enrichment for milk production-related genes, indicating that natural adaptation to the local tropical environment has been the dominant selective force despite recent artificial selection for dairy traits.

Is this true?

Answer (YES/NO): NO